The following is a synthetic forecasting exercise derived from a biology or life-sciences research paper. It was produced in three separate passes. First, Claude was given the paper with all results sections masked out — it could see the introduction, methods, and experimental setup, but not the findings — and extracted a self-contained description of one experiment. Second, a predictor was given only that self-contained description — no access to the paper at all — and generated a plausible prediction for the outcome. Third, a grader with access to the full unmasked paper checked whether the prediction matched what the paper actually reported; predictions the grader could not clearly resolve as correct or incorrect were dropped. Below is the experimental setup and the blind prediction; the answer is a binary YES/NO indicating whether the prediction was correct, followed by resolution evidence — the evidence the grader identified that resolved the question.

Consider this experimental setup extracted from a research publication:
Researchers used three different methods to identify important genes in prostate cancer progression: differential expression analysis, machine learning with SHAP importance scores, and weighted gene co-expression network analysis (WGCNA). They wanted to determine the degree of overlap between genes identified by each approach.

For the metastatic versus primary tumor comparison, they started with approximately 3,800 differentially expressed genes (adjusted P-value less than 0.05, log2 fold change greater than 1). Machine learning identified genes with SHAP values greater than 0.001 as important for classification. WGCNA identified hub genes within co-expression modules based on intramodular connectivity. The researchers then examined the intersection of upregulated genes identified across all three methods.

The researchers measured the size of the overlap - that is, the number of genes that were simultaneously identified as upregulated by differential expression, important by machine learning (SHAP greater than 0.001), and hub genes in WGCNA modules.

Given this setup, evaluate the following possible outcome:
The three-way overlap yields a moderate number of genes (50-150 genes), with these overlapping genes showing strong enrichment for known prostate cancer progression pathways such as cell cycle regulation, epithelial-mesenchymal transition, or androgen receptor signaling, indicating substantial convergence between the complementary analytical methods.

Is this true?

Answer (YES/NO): NO